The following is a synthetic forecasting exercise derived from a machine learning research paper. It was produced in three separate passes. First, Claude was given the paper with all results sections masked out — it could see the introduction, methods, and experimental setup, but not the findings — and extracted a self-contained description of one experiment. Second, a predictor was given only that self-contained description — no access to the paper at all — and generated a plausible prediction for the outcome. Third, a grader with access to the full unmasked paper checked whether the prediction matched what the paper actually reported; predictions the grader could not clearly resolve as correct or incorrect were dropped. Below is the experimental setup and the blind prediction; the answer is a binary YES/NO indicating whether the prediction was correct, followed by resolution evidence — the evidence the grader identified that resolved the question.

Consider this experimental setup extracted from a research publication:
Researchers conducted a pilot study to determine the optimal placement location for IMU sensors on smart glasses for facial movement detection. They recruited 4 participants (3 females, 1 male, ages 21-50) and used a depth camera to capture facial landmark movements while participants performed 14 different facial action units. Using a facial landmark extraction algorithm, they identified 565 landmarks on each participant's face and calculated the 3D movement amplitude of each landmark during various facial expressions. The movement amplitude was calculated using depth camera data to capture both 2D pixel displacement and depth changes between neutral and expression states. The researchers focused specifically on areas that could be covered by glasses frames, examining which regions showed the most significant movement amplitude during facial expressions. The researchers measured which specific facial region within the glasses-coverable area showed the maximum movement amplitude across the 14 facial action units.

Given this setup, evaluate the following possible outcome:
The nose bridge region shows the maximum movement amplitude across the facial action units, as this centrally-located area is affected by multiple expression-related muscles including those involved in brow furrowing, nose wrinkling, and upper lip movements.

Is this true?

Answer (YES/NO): NO